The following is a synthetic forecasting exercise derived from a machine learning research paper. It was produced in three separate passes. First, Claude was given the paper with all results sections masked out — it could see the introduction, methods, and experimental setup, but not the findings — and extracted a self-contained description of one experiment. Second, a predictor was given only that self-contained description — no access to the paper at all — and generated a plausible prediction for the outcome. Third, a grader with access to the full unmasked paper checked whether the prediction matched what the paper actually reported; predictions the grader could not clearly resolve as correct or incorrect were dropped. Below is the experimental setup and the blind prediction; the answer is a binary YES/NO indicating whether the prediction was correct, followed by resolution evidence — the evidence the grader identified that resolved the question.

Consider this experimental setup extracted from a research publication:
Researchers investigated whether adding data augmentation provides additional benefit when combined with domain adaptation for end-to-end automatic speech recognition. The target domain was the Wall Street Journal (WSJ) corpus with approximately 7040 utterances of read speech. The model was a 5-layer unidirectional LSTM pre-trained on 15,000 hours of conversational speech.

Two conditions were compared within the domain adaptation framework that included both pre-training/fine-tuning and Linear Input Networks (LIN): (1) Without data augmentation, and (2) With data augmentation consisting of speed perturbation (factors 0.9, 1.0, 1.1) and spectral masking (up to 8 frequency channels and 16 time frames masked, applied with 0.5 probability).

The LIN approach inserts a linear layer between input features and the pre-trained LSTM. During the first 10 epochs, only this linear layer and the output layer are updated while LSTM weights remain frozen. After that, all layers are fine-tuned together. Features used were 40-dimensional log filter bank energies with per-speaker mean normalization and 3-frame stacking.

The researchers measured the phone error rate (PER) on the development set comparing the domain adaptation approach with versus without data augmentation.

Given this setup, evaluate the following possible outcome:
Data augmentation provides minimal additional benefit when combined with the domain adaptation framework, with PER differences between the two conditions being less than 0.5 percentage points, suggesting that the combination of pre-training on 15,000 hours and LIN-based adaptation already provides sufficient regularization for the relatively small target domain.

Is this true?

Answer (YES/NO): NO